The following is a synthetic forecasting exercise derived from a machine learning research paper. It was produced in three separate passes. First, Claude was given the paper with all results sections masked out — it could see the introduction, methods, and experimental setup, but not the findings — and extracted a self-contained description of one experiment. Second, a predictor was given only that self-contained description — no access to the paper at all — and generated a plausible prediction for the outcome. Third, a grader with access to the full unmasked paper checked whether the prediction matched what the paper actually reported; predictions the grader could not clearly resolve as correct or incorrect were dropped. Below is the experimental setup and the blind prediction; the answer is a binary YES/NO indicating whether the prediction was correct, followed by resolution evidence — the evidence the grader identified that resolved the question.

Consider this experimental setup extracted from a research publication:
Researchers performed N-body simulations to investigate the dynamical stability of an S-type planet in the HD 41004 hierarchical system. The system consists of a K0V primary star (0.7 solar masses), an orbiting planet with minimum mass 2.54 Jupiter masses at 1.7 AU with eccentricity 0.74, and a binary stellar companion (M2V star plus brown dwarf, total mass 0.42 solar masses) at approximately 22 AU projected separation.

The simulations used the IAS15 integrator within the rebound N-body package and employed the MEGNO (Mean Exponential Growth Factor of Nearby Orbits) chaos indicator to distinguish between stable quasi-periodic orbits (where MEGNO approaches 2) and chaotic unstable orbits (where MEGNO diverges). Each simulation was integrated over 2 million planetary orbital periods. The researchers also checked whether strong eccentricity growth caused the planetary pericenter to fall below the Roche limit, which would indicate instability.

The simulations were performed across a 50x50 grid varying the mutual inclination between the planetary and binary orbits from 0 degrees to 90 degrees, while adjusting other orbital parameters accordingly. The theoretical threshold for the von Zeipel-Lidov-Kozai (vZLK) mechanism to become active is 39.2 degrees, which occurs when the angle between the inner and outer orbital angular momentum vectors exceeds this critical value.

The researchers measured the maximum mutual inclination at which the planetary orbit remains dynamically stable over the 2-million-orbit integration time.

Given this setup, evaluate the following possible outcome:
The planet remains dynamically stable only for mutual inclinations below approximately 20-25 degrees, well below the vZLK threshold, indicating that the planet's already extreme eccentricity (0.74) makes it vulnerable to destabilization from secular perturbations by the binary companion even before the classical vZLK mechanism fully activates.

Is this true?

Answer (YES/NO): NO